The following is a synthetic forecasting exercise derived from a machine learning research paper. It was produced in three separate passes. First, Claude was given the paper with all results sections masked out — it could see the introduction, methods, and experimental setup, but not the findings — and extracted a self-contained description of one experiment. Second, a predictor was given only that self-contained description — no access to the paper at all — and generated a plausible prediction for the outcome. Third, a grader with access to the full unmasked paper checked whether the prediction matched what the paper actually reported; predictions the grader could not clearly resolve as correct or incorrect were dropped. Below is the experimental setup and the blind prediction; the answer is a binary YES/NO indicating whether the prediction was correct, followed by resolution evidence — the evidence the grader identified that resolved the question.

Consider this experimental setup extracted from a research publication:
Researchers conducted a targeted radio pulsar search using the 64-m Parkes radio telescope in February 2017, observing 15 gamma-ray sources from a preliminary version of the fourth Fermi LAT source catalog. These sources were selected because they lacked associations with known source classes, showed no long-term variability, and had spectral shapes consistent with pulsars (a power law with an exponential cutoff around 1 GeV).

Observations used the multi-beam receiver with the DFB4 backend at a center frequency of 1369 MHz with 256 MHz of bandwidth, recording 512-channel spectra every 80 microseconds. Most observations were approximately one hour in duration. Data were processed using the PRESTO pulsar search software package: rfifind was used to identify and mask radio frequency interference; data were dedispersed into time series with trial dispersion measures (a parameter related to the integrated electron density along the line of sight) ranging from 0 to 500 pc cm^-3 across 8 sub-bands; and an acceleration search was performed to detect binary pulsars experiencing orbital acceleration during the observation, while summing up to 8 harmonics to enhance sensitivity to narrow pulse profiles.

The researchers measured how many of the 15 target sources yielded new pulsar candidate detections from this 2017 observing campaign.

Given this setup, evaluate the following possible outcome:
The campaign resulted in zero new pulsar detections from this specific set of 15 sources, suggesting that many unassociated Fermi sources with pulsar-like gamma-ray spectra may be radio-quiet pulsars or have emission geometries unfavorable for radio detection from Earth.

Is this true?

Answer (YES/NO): YES